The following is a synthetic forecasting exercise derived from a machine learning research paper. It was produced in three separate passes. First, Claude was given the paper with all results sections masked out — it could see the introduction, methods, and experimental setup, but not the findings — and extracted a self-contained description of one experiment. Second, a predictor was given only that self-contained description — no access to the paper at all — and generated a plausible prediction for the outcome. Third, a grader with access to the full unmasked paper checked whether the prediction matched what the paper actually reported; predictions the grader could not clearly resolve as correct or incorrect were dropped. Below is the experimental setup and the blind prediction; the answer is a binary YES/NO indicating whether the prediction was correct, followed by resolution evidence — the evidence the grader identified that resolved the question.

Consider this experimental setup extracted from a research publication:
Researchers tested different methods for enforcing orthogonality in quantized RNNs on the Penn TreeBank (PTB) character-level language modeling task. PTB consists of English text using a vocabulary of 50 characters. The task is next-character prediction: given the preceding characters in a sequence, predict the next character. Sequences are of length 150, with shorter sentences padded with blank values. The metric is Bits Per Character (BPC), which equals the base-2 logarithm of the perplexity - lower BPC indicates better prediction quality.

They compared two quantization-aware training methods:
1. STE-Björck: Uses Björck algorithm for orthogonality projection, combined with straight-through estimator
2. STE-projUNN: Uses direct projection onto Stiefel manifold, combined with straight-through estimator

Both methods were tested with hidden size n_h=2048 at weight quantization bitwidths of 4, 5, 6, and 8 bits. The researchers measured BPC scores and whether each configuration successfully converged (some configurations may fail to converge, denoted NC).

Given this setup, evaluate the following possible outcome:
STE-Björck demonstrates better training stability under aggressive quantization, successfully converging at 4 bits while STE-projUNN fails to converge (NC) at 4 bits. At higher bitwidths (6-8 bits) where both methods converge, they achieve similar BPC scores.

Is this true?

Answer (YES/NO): NO